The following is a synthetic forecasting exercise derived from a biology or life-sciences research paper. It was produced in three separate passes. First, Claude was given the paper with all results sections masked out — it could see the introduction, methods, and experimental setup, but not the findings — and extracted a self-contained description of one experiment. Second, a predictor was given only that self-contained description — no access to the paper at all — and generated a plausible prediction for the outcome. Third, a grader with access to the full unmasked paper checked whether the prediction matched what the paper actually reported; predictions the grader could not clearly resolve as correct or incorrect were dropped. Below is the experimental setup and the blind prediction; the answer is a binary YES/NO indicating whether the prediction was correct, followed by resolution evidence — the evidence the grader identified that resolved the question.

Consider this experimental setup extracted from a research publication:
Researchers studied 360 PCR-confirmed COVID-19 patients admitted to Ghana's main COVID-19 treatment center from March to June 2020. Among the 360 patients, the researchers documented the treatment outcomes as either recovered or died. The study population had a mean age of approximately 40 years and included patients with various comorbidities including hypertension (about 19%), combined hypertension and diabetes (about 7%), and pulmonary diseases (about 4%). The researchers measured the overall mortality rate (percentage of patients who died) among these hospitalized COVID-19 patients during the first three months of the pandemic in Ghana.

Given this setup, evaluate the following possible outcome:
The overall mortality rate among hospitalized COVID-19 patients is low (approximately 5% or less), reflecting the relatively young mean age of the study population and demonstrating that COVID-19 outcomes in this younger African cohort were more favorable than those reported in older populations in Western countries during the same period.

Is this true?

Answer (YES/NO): YES